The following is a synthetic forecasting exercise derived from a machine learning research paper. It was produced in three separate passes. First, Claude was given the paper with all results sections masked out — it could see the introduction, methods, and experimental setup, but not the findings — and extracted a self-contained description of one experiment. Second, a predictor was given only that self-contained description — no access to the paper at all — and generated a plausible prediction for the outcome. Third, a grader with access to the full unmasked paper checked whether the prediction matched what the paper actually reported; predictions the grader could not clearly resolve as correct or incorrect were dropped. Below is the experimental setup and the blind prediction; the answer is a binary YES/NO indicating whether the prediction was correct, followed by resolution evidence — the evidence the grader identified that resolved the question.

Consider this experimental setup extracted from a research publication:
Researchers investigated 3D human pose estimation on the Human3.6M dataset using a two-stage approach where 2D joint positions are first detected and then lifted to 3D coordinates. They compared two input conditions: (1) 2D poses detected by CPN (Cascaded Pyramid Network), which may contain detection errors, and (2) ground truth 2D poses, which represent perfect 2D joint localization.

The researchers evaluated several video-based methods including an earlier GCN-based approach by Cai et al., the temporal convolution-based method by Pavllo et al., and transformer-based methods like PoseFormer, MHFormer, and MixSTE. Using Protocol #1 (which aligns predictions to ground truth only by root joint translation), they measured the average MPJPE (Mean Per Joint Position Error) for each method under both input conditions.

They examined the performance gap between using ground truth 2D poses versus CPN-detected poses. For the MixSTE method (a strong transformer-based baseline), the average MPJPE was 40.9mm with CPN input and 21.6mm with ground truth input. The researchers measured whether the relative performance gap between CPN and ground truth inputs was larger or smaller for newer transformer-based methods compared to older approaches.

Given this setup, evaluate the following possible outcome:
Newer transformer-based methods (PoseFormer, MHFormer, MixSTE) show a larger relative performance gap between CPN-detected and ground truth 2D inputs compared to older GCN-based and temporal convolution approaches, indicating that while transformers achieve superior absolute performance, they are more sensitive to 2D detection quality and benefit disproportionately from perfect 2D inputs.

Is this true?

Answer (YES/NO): YES